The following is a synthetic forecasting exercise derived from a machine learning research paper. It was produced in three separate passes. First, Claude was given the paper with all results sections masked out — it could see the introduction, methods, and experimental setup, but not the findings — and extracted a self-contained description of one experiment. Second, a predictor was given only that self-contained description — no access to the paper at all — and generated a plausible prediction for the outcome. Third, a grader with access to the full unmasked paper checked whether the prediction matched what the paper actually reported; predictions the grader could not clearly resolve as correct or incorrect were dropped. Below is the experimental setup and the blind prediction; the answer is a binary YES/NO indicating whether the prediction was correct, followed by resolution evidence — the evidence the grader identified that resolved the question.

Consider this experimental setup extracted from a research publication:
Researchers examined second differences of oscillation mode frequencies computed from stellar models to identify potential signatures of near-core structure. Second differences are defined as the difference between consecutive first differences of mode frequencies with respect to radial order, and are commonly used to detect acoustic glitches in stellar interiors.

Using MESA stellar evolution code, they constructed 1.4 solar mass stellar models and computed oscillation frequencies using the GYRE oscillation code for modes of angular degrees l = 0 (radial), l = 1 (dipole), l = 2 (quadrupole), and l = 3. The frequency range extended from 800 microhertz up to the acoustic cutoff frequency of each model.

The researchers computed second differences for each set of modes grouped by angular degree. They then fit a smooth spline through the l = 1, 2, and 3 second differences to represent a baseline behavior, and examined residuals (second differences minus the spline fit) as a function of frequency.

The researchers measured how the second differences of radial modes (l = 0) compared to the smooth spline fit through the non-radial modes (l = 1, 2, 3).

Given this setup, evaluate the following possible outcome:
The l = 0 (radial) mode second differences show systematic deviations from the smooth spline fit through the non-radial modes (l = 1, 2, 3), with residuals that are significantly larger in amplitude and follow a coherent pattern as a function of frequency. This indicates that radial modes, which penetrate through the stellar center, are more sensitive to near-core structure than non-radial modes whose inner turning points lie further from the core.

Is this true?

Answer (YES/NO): YES